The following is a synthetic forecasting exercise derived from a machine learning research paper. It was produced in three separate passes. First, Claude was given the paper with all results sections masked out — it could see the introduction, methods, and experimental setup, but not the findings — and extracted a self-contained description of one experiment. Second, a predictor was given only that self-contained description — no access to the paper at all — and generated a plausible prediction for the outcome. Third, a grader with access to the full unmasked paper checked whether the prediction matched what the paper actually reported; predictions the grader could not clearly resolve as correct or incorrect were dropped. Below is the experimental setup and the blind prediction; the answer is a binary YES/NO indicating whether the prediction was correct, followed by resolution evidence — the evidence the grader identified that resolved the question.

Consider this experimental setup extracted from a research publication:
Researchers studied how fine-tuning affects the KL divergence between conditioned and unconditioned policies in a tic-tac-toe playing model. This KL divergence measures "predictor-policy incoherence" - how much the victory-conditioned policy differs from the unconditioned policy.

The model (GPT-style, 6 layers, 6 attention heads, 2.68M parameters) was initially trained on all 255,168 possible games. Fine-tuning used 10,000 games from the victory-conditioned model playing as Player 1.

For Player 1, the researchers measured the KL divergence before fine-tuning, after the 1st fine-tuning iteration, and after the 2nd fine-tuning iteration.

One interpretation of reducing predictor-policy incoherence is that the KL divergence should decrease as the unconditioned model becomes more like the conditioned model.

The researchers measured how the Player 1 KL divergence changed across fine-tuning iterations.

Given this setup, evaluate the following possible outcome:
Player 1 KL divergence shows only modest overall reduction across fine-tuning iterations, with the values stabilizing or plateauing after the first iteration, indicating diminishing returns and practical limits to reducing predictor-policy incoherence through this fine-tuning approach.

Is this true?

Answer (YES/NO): NO